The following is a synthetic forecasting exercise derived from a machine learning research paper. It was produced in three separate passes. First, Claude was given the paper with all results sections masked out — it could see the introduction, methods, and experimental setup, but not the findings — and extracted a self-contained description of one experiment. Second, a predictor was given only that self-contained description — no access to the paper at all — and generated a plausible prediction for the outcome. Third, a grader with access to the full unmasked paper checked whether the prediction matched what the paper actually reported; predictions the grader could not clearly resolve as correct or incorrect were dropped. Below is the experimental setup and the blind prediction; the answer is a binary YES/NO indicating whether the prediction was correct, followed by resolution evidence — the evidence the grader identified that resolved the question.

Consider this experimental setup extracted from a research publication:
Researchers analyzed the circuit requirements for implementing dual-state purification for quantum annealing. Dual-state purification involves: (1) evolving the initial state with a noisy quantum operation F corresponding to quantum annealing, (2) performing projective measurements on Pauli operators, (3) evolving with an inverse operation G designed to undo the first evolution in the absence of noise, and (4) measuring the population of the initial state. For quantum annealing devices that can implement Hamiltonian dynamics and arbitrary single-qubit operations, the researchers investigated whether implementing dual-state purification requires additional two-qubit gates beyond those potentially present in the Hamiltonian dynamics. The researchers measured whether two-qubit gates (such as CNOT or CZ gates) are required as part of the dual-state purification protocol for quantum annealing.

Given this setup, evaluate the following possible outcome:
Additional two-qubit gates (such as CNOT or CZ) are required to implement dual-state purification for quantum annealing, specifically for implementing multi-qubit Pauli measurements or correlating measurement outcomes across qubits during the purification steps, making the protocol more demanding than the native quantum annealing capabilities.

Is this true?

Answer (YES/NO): NO